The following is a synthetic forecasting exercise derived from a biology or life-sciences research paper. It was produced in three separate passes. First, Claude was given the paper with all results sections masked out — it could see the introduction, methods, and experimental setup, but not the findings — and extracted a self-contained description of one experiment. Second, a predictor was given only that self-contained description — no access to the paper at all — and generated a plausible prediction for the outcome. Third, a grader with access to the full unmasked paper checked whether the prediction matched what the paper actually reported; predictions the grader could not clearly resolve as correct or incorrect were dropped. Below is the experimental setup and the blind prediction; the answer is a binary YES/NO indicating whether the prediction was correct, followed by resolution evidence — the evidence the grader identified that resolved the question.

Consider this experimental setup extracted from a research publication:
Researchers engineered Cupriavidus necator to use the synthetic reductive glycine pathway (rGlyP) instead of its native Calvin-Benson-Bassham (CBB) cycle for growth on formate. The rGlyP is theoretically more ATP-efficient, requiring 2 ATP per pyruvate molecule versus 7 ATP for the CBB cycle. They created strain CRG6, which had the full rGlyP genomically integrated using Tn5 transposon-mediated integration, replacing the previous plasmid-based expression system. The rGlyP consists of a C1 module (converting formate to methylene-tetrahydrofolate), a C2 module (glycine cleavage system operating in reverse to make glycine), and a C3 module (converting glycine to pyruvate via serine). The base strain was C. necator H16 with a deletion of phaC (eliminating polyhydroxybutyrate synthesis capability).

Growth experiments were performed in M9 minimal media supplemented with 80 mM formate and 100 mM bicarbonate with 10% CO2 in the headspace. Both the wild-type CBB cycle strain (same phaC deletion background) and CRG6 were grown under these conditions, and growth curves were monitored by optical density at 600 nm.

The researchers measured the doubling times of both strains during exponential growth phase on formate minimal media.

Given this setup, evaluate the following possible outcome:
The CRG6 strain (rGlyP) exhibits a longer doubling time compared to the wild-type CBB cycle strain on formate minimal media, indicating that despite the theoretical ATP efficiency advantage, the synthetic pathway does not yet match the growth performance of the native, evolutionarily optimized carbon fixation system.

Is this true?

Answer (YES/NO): YES